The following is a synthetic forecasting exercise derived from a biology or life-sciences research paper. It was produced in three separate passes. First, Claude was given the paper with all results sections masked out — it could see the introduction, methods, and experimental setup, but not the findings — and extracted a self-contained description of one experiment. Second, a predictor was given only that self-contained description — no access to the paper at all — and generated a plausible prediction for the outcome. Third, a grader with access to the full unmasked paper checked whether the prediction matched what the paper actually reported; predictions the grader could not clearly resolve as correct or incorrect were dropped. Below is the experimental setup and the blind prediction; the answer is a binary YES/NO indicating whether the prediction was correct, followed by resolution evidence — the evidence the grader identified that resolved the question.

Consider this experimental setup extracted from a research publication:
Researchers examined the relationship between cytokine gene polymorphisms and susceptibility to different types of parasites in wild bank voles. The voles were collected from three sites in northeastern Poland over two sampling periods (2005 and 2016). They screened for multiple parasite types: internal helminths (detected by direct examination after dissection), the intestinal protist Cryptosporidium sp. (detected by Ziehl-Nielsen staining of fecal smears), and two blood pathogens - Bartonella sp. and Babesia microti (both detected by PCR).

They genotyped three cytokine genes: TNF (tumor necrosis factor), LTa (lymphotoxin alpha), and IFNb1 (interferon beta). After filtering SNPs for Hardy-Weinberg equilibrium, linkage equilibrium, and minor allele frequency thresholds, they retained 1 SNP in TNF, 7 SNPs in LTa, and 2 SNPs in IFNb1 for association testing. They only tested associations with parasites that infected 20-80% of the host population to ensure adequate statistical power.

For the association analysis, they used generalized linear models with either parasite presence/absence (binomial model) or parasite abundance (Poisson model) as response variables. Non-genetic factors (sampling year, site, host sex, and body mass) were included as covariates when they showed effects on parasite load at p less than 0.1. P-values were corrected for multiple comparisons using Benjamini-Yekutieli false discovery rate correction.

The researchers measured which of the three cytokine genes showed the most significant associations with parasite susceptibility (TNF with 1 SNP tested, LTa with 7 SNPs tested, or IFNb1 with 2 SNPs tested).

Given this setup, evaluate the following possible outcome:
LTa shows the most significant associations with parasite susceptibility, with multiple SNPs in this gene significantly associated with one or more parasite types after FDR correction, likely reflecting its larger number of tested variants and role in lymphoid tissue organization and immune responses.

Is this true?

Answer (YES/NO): NO